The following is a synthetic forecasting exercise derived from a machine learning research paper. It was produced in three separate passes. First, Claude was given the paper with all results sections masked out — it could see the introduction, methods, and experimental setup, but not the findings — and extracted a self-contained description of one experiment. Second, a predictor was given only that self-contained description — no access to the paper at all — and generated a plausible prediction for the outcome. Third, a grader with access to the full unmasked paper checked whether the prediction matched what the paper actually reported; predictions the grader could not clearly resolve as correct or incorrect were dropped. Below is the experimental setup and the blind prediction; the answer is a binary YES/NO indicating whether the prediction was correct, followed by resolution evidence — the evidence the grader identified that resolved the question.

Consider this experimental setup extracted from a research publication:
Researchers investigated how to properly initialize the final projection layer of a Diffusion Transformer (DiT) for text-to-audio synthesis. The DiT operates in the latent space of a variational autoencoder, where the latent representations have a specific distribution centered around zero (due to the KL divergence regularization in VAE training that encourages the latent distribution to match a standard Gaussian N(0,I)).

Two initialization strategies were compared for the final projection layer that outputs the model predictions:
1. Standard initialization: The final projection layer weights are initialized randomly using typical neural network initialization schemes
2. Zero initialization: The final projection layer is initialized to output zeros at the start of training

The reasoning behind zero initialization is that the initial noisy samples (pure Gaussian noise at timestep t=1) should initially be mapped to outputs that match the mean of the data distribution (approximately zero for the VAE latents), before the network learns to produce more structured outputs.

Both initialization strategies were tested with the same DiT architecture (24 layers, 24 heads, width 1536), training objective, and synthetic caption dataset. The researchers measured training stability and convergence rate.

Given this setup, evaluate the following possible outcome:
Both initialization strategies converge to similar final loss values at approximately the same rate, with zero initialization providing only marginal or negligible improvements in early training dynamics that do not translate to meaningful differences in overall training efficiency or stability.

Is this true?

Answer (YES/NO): NO